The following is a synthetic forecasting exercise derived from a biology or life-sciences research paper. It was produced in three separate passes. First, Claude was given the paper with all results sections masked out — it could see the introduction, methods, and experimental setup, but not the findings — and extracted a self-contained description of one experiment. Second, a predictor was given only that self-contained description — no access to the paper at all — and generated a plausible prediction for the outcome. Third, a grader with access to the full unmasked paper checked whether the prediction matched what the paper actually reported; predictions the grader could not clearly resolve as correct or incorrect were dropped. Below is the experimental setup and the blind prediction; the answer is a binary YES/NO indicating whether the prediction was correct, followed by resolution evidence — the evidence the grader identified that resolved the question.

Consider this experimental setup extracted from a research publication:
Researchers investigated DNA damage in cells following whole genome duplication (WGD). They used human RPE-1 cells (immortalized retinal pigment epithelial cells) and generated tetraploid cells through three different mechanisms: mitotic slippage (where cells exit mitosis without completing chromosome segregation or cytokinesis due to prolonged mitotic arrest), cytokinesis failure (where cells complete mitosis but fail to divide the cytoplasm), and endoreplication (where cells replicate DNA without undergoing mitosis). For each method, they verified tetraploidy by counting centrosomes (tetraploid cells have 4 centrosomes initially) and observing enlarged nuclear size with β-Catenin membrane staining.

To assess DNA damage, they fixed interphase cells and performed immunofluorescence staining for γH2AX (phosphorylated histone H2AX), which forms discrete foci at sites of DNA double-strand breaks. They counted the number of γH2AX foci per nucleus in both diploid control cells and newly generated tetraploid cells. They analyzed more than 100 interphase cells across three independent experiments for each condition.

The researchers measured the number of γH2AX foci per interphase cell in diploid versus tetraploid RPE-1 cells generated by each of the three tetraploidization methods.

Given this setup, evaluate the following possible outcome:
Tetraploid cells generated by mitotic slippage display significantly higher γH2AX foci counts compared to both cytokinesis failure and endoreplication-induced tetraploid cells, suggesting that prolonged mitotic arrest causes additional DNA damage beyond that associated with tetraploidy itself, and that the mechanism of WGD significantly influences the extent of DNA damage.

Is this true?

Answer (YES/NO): NO